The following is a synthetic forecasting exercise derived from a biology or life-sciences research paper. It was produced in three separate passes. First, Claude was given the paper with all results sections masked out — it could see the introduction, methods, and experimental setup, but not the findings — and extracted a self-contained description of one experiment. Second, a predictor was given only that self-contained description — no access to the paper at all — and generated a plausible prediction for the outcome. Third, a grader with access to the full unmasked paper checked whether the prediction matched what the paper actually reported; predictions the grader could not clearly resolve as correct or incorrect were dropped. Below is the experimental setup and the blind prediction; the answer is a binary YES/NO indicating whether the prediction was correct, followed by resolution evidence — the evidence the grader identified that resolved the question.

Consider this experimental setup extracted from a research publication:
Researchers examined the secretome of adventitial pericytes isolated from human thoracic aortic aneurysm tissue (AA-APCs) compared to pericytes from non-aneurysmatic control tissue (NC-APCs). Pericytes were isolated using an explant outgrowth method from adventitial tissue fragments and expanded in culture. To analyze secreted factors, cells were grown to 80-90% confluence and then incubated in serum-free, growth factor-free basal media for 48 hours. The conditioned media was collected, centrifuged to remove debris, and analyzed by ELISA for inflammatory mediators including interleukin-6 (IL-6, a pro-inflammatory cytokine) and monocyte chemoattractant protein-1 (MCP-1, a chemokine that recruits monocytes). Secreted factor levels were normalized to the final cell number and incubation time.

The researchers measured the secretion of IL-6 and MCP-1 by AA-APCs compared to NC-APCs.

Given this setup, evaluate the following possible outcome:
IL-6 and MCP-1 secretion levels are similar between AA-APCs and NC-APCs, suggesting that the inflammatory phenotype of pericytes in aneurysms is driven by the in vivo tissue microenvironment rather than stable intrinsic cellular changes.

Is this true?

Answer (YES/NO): NO